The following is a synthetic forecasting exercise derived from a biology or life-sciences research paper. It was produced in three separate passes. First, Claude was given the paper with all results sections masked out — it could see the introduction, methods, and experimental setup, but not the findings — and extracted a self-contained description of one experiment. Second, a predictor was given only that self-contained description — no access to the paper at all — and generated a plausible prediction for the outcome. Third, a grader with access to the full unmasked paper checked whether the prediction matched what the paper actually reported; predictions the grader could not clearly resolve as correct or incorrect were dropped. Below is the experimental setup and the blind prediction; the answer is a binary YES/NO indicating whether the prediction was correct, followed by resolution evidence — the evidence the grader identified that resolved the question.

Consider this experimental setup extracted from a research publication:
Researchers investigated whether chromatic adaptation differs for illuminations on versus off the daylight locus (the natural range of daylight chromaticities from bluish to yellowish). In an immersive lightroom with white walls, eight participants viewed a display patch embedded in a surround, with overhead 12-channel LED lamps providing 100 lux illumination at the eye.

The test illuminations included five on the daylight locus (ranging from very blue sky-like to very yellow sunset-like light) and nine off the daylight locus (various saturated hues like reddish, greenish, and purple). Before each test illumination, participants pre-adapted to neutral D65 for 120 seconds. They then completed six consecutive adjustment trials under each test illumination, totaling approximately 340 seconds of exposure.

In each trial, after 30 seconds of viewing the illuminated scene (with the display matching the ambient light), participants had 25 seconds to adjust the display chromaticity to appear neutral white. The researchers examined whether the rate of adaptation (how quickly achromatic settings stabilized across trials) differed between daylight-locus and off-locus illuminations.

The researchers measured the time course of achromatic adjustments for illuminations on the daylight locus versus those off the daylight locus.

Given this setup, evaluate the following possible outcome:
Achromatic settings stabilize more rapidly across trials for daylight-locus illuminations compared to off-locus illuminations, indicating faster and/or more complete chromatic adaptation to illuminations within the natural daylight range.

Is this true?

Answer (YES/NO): NO